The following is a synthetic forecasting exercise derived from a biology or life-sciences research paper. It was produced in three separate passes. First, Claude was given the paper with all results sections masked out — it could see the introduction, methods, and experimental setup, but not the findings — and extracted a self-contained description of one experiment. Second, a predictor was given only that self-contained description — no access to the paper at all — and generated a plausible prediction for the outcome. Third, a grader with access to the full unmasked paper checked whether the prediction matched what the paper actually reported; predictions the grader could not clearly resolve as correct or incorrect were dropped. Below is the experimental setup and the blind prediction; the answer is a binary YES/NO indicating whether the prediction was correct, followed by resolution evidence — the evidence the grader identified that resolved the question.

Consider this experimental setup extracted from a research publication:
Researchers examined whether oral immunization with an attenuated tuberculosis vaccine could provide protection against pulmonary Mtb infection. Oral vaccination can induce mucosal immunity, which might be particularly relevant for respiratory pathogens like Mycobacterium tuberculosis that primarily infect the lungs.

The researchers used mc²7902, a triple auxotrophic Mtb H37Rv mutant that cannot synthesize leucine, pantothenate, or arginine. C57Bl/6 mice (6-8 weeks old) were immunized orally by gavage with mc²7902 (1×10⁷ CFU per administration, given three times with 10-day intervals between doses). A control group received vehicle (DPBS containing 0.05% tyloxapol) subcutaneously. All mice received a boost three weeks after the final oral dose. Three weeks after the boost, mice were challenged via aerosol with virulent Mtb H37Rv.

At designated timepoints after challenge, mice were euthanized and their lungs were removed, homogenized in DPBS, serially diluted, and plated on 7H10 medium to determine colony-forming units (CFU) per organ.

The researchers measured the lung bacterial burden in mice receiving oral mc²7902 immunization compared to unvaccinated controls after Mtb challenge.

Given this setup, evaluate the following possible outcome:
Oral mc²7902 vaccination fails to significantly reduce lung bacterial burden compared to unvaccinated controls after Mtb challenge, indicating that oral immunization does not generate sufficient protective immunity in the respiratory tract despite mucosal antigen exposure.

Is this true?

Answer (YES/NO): YES